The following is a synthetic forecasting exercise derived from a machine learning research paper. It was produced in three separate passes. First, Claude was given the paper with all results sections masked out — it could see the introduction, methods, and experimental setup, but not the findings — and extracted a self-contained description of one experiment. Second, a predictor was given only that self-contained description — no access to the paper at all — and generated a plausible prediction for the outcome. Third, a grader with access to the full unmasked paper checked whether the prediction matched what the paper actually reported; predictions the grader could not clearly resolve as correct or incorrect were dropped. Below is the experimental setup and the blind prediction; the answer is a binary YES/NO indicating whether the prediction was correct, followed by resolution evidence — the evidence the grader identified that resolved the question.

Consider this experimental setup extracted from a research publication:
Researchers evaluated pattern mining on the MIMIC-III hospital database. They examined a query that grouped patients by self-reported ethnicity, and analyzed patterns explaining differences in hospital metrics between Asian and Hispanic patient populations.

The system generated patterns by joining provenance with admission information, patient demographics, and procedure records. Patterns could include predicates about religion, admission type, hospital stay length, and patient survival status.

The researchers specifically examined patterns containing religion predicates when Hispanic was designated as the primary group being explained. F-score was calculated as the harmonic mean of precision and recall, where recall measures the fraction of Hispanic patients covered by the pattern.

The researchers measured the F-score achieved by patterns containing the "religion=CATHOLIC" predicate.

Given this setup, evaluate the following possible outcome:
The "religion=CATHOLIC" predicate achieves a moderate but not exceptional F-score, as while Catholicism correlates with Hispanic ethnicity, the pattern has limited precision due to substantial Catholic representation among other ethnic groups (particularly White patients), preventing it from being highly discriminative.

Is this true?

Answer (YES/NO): NO